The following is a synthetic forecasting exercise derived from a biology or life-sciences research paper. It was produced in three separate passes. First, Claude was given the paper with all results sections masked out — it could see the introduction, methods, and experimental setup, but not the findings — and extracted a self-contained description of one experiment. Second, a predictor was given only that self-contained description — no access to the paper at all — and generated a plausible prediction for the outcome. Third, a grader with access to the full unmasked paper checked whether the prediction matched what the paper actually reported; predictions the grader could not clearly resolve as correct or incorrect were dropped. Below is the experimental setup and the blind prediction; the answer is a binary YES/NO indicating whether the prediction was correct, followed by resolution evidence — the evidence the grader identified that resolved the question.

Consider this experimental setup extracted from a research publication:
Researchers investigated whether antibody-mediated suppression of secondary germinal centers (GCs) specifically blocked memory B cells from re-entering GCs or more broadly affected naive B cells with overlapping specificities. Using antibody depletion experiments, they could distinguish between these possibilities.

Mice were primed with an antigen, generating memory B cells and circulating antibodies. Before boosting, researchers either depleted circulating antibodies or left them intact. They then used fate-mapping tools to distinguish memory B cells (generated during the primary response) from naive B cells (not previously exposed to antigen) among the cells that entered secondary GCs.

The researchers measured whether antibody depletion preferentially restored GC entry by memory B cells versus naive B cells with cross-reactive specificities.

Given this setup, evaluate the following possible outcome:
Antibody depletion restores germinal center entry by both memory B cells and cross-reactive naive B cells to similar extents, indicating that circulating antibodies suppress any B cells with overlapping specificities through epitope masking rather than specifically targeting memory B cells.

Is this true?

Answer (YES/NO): NO